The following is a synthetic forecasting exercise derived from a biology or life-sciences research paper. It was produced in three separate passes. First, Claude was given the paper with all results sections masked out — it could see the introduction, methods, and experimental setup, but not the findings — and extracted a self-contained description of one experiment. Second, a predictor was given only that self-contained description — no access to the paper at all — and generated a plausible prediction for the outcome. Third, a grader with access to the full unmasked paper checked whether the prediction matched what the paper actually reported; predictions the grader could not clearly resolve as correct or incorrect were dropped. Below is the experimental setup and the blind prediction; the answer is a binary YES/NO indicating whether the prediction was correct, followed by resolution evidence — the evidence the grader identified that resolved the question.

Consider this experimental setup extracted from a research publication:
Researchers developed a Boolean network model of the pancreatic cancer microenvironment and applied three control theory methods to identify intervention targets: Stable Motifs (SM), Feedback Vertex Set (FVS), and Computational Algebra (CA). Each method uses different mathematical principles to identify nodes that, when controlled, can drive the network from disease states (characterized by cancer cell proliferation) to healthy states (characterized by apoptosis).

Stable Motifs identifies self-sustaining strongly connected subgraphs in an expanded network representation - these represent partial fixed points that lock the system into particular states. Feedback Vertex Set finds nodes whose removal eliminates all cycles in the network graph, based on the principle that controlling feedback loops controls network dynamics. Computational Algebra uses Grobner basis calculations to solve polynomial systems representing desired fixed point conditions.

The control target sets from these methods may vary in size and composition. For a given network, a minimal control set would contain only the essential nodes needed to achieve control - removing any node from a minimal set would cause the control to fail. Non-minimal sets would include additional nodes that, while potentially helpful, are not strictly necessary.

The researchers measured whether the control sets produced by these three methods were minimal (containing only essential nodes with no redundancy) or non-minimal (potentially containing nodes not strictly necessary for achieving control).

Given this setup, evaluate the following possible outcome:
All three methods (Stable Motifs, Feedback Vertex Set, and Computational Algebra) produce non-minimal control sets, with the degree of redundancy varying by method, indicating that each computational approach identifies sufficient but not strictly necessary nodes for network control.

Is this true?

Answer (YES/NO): NO